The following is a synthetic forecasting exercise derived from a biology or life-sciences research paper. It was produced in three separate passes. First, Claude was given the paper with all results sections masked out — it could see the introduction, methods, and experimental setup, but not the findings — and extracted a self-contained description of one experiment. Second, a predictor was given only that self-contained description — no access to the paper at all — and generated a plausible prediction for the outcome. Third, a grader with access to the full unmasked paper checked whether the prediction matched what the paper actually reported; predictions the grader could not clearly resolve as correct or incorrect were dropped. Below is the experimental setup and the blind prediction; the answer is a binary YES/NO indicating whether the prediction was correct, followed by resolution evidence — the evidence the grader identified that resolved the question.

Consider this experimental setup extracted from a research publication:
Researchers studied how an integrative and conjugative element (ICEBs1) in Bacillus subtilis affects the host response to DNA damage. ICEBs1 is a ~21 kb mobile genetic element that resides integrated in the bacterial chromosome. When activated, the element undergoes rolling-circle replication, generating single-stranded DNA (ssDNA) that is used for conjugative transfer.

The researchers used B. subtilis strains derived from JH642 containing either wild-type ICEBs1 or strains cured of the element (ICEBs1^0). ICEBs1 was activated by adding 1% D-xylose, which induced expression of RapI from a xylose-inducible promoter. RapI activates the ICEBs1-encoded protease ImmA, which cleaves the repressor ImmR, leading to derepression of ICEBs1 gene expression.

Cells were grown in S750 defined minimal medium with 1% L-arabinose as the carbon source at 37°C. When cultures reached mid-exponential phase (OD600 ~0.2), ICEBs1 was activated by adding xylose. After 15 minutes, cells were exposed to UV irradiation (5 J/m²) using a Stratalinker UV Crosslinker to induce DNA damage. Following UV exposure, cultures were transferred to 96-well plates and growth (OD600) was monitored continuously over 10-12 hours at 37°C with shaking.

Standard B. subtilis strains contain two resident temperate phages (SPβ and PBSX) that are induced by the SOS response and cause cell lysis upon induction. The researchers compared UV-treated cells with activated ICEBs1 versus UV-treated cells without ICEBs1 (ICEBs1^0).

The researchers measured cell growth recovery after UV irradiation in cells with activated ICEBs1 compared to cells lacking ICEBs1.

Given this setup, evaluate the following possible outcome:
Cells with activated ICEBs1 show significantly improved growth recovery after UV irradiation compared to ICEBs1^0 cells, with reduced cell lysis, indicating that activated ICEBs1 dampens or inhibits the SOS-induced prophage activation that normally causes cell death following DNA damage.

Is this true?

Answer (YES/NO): YES